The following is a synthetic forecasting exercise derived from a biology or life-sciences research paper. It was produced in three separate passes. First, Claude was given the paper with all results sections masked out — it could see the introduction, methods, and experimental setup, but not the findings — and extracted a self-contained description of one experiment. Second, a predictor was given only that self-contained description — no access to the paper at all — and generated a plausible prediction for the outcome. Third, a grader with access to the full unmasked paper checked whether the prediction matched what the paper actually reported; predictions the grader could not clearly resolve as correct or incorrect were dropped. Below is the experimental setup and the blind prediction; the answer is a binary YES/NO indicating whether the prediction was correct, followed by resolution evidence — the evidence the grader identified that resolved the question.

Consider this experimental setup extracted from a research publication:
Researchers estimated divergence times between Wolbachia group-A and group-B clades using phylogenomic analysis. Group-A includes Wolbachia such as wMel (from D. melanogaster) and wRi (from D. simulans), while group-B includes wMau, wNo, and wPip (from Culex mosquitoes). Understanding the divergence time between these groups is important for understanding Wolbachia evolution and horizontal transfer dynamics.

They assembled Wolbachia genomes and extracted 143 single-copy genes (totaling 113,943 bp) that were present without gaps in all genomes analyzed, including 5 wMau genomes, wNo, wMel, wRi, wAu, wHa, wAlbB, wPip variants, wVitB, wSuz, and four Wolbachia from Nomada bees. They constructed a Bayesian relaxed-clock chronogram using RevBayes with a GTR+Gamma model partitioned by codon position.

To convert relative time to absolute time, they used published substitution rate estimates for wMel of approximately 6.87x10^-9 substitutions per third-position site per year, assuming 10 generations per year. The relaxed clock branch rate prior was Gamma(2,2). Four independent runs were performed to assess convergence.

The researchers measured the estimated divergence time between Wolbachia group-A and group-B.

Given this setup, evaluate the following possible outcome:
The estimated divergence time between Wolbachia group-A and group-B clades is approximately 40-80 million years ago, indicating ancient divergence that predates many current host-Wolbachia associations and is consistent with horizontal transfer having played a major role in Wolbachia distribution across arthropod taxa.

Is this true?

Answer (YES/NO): NO